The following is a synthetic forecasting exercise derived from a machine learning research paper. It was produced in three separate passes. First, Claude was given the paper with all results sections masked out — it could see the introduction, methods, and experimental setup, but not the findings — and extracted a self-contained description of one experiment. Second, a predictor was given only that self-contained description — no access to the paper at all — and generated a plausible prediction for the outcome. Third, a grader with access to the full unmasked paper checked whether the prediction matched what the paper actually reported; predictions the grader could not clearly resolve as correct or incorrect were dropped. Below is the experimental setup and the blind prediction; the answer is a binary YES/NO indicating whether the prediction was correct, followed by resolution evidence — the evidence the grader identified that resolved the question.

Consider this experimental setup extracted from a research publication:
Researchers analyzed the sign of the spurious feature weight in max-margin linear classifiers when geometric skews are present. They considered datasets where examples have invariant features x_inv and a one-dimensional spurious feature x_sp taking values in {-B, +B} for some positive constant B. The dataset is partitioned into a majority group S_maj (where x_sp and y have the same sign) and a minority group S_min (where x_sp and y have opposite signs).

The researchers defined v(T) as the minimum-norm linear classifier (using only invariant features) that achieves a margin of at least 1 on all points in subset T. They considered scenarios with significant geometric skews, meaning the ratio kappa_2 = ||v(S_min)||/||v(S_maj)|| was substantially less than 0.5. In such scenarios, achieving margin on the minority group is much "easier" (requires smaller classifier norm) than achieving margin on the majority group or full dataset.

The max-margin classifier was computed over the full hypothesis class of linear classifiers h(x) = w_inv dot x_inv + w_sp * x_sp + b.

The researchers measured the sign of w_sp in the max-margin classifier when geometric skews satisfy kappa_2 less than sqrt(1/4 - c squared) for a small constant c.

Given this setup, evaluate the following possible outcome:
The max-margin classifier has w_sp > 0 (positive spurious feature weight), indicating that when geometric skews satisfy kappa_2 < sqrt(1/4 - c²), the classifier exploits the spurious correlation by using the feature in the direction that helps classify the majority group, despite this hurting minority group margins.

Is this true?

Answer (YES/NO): YES